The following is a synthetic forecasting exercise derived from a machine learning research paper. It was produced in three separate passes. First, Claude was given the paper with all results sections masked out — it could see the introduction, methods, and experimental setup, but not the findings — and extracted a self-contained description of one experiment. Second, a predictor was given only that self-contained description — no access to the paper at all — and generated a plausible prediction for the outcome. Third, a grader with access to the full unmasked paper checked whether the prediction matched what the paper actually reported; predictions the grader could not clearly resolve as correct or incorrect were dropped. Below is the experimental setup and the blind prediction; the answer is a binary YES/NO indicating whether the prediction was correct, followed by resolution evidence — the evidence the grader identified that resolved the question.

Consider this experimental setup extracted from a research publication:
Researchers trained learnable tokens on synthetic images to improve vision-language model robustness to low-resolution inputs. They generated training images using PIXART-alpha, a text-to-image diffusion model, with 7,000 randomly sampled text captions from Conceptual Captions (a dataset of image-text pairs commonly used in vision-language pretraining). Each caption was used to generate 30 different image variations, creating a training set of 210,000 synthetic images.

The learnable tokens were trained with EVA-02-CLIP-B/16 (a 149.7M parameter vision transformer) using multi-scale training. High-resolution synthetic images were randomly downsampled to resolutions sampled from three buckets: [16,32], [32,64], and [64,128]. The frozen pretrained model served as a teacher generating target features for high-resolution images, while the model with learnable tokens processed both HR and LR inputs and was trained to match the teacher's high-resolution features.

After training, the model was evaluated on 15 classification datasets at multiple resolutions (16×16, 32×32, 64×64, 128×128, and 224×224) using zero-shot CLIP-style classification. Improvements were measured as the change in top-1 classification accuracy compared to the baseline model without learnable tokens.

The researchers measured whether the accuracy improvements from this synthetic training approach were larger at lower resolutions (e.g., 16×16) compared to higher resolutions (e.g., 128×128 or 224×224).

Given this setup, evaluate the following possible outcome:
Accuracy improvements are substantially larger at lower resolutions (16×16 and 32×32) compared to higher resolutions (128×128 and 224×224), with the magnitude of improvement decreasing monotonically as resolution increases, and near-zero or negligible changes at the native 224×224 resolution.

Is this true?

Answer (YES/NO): YES